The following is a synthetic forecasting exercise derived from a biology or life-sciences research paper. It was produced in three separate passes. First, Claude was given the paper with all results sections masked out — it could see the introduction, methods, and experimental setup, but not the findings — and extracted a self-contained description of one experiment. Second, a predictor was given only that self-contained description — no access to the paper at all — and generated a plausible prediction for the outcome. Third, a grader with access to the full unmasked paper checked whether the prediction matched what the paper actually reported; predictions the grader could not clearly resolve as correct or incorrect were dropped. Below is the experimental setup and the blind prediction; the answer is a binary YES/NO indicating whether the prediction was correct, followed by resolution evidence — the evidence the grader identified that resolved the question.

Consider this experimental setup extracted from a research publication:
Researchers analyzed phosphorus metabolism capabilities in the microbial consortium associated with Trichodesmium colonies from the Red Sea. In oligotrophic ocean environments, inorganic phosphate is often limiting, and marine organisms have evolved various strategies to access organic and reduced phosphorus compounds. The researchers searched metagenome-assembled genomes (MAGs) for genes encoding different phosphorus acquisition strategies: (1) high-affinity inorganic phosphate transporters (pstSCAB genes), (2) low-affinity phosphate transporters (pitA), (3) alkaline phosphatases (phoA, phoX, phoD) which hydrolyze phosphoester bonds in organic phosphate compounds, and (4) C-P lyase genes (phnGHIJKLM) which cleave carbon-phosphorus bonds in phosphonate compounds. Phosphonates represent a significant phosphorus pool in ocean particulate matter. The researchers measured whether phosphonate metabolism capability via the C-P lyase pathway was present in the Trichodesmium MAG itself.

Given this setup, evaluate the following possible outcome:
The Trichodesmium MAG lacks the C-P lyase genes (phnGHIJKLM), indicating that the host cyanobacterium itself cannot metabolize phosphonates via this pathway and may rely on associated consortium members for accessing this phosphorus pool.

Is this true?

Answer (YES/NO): NO